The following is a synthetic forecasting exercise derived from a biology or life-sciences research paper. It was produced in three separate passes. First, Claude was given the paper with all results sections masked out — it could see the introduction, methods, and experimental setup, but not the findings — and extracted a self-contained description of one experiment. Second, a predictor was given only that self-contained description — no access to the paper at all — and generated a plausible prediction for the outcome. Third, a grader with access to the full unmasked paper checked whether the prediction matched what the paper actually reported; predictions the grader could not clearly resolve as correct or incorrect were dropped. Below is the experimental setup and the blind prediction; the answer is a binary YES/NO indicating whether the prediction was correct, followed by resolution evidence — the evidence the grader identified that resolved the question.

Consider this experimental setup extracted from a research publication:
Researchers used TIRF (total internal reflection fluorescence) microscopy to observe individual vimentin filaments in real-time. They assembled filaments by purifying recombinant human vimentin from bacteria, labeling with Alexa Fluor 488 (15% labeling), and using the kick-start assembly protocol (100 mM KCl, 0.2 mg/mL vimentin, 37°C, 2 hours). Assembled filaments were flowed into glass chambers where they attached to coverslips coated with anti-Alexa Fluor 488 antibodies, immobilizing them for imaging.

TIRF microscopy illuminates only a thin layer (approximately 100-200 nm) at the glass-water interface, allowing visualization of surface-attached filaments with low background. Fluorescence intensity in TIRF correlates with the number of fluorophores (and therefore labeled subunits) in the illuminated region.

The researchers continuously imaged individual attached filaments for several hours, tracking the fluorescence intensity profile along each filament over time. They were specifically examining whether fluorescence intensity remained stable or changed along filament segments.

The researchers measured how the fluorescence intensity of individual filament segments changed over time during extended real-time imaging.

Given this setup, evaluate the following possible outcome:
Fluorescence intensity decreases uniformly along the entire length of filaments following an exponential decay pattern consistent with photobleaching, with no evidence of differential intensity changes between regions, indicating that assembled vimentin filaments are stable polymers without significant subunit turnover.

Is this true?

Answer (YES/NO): NO